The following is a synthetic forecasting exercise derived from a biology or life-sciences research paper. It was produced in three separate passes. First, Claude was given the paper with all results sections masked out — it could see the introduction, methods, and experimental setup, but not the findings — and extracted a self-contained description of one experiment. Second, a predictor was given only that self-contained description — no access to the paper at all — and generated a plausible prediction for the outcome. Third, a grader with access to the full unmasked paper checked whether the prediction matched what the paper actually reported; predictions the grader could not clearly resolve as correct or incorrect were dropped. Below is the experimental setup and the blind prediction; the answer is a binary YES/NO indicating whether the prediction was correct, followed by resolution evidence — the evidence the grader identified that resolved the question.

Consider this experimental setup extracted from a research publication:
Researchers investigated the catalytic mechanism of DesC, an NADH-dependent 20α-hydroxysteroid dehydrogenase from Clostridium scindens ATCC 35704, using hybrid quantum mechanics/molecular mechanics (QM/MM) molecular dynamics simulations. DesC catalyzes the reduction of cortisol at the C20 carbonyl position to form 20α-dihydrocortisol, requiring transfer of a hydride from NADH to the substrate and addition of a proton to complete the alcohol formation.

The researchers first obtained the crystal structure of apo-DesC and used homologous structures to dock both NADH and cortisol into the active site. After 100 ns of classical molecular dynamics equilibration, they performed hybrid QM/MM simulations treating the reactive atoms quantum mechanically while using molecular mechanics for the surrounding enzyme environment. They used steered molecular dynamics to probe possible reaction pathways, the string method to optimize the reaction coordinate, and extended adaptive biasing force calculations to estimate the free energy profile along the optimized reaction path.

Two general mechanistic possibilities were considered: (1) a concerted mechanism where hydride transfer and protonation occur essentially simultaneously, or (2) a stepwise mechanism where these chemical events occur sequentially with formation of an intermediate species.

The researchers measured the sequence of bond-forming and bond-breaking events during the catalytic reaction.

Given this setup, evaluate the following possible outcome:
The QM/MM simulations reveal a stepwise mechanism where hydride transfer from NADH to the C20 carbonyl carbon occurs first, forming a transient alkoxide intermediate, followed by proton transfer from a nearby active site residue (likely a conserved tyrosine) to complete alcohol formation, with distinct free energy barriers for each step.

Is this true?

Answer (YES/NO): NO